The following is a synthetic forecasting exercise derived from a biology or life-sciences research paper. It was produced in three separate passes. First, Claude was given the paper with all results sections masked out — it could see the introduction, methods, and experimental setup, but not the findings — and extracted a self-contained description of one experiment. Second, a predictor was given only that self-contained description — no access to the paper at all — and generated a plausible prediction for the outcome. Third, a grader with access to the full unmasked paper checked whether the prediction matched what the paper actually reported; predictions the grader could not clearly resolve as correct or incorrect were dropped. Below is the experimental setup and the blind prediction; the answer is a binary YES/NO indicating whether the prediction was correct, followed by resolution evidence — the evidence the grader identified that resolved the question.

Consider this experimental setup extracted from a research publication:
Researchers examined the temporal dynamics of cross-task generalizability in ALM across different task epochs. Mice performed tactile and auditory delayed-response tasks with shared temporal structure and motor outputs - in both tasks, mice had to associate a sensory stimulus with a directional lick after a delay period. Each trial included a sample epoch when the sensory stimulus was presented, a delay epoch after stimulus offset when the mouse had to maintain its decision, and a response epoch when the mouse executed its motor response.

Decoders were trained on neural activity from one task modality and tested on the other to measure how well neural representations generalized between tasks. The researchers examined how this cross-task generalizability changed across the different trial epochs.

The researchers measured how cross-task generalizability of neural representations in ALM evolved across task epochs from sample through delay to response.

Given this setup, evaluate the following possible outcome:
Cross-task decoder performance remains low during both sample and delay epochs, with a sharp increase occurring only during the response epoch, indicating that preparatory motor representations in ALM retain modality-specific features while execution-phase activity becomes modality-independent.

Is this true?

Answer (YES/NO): NO